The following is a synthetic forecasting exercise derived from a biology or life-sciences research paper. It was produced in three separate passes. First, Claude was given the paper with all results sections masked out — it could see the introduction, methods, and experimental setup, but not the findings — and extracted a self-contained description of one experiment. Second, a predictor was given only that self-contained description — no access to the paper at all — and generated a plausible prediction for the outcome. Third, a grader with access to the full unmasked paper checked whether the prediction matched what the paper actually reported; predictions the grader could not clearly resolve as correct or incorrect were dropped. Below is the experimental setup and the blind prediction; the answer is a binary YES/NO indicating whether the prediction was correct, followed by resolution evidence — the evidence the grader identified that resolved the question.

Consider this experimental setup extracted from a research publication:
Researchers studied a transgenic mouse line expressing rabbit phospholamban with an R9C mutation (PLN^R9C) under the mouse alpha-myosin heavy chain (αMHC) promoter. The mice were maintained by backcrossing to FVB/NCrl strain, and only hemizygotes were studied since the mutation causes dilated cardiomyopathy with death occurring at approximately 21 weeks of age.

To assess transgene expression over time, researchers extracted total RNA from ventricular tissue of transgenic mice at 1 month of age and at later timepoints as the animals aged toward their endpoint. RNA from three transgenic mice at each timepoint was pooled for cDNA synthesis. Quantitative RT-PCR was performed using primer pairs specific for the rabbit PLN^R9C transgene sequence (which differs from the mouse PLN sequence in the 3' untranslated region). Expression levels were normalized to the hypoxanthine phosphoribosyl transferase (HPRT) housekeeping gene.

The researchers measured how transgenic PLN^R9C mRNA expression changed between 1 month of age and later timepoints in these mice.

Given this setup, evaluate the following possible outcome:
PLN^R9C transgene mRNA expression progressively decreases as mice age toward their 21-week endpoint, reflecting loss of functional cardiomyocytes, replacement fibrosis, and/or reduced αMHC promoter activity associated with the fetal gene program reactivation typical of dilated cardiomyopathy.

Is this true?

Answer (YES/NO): NO